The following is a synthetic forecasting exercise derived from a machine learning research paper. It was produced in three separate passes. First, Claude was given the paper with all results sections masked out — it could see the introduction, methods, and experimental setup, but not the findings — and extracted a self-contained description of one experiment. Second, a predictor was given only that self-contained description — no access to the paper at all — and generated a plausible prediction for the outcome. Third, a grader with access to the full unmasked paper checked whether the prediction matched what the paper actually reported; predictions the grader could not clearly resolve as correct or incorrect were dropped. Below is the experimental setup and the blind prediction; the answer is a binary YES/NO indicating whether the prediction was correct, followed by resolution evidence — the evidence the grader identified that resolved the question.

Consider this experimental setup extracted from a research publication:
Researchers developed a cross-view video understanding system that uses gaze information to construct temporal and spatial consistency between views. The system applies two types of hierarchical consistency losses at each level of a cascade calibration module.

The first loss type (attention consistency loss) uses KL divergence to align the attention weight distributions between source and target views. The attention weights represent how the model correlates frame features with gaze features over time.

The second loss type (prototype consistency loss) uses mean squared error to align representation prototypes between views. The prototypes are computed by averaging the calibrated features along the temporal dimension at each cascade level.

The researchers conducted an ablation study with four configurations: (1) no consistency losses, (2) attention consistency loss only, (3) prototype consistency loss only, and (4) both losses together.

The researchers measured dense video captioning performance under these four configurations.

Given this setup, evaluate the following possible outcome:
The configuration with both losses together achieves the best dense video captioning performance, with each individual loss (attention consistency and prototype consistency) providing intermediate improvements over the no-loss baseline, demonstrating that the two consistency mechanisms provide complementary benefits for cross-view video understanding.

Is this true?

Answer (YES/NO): YES